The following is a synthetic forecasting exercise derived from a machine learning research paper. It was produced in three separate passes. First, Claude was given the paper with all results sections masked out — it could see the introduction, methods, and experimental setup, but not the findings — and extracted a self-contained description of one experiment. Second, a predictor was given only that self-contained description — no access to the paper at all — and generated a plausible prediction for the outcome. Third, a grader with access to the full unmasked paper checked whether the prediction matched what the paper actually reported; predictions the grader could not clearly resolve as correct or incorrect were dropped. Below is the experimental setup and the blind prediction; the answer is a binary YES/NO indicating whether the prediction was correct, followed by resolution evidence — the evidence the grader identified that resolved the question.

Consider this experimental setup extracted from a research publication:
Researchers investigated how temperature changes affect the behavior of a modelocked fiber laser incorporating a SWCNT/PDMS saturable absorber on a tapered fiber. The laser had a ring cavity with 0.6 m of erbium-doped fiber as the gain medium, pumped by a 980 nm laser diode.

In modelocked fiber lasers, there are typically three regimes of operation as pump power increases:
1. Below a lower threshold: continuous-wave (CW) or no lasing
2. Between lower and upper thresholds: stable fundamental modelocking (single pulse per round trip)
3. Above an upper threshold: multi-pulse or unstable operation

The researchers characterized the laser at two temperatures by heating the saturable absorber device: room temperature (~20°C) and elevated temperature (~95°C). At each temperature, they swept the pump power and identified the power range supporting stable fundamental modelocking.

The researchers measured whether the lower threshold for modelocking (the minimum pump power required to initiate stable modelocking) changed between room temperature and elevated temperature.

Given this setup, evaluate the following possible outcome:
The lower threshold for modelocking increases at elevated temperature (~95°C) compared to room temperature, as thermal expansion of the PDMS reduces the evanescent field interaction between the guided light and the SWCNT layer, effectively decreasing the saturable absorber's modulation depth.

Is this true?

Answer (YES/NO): NO